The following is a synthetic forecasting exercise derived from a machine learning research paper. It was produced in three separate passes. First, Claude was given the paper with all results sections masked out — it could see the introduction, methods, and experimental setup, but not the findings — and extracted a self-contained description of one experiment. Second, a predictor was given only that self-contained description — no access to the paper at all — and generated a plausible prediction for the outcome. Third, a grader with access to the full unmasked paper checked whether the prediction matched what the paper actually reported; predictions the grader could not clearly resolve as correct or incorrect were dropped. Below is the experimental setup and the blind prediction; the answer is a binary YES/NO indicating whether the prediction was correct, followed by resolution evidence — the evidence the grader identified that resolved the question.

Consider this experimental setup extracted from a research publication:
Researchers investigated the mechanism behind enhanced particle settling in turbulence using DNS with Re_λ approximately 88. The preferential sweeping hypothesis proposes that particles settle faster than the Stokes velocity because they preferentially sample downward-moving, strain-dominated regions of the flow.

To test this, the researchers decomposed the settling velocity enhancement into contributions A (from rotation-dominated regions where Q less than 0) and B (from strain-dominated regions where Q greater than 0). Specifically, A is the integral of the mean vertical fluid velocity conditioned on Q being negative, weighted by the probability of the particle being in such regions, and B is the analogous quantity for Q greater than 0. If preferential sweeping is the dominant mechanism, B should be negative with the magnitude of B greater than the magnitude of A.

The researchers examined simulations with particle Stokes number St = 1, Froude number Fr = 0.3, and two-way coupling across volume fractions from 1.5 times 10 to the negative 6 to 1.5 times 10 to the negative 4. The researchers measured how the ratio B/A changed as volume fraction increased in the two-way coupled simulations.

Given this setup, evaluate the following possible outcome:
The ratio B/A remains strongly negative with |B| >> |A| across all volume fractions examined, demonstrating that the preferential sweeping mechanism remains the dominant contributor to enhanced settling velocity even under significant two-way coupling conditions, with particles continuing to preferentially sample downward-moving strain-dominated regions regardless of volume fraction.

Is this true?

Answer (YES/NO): NO